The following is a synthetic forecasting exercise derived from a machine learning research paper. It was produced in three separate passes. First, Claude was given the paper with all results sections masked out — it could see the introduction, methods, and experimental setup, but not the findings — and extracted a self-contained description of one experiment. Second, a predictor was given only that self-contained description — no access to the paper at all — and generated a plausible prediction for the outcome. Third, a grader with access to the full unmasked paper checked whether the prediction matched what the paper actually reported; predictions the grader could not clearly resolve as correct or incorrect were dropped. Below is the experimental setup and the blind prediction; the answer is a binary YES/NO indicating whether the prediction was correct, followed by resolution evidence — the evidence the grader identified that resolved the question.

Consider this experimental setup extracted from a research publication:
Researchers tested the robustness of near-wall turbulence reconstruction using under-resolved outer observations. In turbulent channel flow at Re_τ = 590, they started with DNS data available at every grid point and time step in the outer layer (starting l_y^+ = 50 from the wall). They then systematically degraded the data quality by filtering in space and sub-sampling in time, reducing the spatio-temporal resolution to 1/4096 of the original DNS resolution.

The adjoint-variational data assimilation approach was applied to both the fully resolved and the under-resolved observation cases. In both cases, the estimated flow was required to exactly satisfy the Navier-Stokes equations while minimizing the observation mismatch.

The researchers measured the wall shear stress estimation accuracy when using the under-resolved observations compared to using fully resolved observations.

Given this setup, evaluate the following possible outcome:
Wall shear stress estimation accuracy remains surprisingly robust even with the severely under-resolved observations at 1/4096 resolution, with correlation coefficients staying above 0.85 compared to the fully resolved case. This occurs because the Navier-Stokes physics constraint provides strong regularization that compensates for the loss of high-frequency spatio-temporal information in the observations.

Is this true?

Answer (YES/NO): YES